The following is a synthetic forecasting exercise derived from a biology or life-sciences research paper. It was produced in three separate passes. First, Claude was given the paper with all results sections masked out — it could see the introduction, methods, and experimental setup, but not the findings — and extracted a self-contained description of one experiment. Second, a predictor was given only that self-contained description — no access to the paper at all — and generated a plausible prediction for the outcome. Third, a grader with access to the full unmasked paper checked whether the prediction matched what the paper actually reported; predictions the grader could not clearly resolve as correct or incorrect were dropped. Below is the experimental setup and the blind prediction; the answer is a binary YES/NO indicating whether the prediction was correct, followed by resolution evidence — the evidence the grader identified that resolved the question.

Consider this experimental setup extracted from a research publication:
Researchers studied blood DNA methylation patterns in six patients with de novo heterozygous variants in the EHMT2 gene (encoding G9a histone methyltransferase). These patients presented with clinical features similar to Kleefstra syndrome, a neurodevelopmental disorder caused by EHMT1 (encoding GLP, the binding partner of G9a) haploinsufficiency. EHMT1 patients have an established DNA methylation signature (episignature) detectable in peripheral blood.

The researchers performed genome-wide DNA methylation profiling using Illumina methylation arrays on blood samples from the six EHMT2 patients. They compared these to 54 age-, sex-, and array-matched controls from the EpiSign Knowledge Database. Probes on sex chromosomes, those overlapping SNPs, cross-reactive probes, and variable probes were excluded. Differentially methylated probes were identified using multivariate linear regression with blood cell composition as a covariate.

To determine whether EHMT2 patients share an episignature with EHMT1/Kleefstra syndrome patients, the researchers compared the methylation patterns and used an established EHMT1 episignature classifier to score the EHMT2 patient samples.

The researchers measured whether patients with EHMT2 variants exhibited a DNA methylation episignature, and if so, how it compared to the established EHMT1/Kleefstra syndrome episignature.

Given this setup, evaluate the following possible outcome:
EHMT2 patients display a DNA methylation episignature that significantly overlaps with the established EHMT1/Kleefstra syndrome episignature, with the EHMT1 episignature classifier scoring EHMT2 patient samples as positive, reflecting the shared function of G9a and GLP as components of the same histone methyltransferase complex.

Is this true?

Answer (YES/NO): YES